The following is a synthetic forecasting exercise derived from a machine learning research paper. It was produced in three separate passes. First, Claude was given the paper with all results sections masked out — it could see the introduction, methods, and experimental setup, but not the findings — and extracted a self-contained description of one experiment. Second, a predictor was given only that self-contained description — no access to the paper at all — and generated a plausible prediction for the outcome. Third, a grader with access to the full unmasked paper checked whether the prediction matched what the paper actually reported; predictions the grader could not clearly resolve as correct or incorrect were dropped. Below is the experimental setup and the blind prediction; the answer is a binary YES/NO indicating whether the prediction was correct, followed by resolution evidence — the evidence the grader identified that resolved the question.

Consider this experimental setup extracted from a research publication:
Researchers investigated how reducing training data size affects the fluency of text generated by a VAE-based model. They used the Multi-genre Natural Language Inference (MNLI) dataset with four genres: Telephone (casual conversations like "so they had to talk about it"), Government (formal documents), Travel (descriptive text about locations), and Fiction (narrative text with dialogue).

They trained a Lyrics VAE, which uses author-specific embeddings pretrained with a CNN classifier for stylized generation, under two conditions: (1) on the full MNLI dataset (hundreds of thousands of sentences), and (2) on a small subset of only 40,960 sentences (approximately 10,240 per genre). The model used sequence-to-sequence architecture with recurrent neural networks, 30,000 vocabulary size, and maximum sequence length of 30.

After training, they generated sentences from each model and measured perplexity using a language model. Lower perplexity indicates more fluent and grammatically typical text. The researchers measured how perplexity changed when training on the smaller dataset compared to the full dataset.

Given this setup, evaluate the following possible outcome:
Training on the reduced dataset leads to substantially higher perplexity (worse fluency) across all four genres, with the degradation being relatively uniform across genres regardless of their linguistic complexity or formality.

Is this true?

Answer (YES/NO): NO